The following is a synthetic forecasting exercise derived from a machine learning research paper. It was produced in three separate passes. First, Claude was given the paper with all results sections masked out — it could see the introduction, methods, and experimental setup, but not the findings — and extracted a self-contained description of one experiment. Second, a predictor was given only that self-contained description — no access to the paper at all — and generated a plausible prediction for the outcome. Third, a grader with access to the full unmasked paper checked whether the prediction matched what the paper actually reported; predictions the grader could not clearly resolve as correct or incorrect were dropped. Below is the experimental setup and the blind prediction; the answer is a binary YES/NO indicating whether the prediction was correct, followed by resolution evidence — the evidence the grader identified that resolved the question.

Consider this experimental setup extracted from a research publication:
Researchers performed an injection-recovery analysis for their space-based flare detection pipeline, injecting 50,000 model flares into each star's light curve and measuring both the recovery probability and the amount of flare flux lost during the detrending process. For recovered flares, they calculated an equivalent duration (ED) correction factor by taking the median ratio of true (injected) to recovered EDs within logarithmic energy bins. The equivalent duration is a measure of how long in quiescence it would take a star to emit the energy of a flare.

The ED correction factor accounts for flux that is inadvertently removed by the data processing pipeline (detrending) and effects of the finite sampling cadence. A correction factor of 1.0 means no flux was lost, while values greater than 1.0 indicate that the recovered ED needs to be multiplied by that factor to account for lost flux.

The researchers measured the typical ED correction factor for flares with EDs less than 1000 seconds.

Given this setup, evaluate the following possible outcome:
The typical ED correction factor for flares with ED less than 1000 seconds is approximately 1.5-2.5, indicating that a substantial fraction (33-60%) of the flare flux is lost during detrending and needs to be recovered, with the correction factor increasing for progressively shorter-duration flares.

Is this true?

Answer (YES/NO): NO